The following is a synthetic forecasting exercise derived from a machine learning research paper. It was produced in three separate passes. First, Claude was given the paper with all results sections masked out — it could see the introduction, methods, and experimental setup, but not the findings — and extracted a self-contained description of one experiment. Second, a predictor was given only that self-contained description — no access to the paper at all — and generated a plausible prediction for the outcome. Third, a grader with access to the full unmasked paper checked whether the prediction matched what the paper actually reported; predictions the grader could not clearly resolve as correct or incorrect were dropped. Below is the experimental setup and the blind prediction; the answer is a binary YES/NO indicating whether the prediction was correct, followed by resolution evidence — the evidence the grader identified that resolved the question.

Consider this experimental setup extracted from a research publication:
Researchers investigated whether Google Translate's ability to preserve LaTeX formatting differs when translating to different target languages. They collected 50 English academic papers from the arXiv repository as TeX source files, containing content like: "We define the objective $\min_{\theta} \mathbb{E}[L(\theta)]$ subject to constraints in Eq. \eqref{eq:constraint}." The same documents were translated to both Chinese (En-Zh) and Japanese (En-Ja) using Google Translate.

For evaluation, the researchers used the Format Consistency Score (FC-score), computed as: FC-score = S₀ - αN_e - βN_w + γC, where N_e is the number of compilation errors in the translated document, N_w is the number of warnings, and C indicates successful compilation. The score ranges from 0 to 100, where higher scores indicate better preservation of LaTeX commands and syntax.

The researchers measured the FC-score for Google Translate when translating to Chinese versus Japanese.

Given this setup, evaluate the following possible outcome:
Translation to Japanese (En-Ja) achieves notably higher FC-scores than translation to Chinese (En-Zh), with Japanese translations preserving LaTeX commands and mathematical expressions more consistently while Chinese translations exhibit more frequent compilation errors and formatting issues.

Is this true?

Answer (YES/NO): NO